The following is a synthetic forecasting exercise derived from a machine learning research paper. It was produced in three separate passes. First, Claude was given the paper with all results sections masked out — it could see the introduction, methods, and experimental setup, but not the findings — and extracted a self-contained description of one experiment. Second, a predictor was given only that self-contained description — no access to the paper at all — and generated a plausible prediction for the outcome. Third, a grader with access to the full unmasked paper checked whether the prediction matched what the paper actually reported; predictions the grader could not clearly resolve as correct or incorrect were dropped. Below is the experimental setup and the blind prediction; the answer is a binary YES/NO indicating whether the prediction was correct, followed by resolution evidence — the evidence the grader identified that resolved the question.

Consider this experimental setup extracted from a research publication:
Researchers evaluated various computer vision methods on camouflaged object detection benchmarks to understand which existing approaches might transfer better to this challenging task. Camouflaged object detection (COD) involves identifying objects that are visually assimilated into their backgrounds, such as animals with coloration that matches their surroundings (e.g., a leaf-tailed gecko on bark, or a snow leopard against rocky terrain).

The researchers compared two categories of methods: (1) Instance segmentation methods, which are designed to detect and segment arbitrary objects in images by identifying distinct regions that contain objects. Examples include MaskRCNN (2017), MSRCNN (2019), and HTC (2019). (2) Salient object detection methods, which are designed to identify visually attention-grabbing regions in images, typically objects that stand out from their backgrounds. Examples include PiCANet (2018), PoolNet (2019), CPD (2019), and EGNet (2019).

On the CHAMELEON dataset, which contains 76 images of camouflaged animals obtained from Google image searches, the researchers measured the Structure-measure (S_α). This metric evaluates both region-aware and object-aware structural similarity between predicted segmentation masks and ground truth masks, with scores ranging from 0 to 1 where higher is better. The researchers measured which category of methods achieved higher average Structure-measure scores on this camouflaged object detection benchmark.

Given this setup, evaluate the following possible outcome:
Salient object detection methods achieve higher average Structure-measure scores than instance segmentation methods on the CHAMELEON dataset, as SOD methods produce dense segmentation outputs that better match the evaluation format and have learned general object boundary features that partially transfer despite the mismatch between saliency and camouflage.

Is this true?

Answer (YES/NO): YES